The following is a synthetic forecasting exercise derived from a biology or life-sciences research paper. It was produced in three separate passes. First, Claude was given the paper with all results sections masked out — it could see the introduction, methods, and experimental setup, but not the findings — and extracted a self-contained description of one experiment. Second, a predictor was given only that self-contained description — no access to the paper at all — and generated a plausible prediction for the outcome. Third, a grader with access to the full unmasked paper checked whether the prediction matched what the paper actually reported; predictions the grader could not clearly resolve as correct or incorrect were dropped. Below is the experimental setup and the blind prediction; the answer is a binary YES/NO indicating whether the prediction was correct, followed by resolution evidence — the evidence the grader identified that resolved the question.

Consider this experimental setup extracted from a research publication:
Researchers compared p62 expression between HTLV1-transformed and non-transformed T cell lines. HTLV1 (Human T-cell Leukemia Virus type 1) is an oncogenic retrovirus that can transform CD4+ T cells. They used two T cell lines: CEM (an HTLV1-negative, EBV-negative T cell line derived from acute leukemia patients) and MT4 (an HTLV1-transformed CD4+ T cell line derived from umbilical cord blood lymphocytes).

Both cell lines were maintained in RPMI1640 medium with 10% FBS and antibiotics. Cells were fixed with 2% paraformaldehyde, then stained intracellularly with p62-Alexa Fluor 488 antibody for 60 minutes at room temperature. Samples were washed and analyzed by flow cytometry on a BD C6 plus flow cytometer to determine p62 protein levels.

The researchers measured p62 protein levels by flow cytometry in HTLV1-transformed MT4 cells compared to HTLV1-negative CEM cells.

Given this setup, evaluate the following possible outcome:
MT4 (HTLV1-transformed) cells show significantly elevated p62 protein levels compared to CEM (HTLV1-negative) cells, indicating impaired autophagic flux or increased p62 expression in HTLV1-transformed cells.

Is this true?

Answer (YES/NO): YES